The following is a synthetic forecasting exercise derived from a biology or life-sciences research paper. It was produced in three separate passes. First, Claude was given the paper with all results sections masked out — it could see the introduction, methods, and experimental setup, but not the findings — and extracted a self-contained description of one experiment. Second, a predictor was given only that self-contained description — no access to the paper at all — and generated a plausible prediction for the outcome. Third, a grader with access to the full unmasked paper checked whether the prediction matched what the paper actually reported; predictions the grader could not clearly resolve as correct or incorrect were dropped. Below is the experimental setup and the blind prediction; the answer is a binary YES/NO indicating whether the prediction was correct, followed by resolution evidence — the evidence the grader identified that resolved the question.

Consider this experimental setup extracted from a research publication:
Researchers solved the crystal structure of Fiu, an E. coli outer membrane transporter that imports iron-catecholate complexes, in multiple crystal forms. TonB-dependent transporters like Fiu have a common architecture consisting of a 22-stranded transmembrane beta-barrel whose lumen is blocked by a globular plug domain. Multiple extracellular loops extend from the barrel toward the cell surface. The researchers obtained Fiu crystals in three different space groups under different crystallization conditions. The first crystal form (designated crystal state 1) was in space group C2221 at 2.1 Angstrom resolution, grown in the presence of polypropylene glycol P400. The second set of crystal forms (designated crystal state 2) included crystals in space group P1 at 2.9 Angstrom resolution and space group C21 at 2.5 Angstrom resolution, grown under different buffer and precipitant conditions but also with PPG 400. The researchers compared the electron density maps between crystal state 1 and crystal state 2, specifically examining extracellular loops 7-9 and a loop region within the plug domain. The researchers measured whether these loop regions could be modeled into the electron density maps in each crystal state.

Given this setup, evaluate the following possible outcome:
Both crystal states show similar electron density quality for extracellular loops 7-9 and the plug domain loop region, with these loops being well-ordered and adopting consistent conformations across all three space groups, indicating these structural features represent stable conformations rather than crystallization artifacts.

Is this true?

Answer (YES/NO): NO